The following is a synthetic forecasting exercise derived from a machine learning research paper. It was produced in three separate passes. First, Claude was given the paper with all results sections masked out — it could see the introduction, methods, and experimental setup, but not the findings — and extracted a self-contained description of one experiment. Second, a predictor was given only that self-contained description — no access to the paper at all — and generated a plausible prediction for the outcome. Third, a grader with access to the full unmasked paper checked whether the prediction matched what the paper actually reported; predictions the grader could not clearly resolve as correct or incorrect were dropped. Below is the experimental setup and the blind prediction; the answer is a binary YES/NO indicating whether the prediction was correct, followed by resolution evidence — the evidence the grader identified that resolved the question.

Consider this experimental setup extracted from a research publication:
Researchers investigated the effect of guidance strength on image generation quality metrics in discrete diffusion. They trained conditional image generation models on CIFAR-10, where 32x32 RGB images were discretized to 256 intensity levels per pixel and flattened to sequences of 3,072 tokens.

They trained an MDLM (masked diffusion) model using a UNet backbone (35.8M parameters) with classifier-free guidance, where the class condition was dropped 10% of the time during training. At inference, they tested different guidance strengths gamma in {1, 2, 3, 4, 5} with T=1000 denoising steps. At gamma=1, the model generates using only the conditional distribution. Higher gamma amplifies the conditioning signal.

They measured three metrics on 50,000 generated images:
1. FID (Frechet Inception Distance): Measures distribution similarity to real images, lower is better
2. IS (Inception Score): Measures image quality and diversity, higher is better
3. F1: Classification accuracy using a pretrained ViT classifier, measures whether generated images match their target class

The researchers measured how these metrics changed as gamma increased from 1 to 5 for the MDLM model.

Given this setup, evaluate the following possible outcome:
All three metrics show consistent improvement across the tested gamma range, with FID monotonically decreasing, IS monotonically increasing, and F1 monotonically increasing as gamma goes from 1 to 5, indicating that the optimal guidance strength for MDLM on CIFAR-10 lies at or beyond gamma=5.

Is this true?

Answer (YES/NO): NO